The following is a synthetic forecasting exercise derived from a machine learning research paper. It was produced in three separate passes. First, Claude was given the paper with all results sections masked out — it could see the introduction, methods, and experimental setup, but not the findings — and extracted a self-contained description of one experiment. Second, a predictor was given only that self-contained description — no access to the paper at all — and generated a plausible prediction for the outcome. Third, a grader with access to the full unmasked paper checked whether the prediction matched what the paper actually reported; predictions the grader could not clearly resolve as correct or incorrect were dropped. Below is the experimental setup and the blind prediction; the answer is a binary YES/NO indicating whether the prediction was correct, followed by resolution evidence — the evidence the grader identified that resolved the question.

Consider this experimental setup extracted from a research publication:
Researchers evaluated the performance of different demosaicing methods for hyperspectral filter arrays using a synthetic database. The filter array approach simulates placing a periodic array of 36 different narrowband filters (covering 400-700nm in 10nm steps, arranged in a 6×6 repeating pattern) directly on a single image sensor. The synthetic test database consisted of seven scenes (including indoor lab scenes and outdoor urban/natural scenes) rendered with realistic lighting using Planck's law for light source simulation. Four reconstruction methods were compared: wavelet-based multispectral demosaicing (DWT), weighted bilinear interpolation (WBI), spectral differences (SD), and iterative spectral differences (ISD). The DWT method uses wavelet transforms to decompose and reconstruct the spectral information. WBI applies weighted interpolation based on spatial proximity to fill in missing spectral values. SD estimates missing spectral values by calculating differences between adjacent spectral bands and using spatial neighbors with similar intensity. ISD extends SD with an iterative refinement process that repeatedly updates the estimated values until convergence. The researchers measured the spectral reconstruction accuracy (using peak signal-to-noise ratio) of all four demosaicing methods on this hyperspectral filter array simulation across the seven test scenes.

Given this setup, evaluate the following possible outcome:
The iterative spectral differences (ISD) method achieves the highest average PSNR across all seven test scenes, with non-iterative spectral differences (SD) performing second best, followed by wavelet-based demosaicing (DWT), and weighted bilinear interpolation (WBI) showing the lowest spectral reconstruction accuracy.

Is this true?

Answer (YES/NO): NO